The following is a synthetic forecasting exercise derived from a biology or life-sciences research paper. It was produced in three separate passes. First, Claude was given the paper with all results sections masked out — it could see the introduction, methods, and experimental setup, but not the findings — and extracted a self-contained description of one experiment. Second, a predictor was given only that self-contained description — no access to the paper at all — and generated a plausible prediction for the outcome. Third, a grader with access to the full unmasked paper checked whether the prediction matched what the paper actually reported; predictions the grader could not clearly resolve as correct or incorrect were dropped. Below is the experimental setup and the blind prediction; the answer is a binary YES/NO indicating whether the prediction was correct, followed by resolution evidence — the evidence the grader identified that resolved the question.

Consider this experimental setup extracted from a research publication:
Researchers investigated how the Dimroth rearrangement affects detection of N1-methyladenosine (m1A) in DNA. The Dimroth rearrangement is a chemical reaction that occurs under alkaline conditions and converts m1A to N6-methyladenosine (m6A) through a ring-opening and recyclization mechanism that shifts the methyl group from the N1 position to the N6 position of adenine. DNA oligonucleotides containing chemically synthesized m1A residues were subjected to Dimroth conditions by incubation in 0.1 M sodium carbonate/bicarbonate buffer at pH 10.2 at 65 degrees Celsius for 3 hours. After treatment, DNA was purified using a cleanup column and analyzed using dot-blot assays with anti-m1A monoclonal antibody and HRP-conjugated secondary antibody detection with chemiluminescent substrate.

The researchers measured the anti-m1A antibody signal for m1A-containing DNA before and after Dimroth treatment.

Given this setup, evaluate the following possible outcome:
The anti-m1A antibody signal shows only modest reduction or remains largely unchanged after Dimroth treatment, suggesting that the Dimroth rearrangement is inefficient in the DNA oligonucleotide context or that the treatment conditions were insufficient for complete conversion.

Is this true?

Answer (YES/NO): NO